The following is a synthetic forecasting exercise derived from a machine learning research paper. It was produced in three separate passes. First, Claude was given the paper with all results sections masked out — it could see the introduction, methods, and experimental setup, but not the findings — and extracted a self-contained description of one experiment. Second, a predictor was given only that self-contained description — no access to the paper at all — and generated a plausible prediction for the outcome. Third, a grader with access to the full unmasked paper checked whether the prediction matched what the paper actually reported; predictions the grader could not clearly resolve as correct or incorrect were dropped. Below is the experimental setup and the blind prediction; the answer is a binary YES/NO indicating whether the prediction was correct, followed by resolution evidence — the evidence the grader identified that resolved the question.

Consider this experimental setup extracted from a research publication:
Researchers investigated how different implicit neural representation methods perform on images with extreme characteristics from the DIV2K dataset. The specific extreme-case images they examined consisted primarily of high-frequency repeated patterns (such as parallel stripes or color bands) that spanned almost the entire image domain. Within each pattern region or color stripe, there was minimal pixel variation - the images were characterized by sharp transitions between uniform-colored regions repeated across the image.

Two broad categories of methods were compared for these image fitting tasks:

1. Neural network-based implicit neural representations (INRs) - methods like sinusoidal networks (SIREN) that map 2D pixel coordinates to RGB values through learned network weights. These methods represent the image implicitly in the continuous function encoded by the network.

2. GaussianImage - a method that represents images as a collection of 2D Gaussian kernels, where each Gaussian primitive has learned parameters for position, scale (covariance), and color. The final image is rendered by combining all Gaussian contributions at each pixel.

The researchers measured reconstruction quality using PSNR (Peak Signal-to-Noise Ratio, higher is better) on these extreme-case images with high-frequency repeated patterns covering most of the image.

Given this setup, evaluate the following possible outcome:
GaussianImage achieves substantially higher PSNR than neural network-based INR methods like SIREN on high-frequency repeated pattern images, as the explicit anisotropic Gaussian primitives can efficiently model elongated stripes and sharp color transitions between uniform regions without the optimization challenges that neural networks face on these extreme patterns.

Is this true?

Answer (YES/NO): YES